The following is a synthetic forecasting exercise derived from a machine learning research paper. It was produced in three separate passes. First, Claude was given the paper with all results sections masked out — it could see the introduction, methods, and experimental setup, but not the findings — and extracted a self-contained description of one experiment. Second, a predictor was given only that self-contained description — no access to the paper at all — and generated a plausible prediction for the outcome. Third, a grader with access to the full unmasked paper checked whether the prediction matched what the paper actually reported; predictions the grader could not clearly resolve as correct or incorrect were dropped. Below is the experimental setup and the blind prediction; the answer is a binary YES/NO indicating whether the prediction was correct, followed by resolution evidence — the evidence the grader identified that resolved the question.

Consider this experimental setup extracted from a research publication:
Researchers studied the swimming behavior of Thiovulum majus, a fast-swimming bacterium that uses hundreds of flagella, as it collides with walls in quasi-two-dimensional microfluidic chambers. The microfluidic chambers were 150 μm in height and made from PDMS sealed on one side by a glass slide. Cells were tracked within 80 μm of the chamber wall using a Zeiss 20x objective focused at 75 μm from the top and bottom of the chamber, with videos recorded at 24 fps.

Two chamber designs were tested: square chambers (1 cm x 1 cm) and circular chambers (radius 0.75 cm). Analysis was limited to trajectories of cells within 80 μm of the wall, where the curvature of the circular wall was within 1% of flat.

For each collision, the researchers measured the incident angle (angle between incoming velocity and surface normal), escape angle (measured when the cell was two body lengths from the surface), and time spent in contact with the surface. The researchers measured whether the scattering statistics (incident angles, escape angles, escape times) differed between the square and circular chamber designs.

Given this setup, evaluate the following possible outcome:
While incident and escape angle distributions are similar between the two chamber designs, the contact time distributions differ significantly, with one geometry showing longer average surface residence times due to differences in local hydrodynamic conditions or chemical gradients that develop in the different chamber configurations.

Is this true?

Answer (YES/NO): NO